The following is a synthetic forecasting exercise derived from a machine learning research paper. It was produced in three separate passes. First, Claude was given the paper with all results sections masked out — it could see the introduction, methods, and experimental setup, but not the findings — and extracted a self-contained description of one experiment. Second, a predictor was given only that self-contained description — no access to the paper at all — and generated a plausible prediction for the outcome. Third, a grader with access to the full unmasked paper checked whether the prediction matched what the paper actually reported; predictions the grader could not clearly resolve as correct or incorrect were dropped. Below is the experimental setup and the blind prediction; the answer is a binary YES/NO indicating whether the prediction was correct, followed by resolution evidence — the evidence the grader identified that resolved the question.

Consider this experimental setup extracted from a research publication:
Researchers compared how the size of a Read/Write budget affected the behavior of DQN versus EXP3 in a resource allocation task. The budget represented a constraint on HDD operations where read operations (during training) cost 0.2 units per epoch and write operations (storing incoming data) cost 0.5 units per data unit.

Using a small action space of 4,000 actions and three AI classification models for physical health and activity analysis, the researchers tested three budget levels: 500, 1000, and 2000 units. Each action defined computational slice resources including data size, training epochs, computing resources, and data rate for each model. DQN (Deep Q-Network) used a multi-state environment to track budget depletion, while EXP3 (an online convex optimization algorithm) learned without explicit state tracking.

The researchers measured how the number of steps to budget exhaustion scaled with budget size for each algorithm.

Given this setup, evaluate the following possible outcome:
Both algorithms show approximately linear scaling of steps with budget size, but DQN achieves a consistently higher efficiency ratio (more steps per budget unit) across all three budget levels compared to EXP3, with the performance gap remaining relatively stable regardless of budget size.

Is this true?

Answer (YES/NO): NO